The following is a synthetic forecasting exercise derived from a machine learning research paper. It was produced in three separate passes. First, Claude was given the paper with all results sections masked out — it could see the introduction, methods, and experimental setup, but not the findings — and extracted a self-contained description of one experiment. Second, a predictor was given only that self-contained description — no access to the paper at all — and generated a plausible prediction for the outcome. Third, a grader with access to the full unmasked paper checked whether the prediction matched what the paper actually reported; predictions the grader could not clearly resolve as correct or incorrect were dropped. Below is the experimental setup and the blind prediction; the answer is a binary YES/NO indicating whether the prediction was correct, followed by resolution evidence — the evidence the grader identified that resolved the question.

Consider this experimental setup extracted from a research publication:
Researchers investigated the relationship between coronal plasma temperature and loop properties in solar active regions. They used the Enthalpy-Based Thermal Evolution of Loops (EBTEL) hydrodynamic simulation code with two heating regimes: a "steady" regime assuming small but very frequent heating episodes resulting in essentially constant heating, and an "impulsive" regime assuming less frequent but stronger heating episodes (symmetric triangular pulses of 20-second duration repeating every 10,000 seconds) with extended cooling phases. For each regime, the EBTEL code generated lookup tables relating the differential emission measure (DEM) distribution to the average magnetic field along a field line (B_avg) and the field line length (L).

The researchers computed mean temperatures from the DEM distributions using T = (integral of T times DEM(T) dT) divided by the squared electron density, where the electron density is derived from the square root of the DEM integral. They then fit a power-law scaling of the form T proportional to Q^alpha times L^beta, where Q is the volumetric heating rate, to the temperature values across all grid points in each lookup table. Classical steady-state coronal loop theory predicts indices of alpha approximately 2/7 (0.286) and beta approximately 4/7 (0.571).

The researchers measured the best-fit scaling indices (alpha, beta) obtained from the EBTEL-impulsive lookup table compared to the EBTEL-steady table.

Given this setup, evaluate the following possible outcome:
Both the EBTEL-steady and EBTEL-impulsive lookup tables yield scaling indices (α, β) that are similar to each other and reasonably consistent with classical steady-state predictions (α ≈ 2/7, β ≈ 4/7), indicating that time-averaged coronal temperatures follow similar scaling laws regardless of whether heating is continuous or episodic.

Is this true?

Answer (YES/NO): NO